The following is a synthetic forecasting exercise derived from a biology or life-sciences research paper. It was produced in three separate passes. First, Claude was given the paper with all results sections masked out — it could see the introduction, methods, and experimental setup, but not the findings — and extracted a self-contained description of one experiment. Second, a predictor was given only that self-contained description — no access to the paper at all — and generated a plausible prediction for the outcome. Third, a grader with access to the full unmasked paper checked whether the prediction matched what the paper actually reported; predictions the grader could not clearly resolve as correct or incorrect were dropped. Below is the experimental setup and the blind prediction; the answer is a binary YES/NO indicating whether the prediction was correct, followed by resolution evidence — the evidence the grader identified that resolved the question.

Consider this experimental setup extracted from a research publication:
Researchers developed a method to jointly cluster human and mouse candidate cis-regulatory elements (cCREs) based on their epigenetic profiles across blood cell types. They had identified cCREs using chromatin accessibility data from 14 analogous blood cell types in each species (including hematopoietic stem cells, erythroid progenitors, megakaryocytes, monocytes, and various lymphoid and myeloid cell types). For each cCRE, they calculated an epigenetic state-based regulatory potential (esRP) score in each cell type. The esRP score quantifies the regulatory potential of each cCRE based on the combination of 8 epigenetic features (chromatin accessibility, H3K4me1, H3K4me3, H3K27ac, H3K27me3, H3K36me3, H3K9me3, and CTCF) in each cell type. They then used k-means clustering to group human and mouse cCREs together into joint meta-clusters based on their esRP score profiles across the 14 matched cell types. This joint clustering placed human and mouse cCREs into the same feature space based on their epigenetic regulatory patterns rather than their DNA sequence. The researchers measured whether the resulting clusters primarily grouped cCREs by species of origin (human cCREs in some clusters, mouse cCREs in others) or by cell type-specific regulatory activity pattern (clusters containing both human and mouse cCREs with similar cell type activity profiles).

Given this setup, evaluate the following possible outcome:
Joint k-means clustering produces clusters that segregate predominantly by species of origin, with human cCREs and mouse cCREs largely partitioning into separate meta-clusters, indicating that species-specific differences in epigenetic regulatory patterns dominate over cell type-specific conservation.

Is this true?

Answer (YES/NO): NO